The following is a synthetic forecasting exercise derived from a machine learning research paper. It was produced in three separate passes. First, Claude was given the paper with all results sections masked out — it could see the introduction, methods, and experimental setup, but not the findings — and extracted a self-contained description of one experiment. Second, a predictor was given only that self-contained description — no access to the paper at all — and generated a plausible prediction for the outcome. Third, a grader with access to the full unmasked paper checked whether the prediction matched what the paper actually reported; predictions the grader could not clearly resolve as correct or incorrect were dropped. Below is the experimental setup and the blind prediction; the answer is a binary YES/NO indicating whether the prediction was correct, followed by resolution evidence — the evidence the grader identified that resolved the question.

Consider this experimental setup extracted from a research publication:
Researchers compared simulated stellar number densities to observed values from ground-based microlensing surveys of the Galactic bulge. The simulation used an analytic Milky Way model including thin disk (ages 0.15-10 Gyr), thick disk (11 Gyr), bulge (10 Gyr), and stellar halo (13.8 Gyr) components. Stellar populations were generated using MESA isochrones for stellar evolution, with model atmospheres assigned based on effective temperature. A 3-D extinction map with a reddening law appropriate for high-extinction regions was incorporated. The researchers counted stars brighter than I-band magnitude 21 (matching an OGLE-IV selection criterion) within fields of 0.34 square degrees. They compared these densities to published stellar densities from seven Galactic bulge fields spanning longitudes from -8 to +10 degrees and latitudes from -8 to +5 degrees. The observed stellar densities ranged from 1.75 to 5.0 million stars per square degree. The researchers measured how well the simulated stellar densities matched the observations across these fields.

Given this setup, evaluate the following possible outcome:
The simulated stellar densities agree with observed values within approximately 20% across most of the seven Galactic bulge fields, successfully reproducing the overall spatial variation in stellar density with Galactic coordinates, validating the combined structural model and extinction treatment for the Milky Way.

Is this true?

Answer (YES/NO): NO